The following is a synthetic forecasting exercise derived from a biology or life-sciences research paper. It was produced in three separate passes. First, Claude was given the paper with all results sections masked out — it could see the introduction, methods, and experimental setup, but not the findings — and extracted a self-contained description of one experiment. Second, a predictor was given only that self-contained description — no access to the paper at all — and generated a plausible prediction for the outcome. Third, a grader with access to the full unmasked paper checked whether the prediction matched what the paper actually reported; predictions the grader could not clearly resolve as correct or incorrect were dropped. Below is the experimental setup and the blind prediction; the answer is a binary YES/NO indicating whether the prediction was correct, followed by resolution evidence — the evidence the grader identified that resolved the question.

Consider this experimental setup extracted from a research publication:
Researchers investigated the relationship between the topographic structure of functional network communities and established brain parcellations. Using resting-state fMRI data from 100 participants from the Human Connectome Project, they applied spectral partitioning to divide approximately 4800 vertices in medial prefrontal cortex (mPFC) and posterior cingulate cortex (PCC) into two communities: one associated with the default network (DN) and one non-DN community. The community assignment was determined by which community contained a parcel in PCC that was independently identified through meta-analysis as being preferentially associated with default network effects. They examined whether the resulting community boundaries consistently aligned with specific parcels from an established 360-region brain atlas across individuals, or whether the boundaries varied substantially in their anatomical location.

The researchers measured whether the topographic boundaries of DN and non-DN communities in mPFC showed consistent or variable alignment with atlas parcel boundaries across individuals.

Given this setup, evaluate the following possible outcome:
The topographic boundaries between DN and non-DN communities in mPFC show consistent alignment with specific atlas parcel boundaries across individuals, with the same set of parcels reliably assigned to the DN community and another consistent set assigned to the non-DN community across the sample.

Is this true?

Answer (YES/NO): NO